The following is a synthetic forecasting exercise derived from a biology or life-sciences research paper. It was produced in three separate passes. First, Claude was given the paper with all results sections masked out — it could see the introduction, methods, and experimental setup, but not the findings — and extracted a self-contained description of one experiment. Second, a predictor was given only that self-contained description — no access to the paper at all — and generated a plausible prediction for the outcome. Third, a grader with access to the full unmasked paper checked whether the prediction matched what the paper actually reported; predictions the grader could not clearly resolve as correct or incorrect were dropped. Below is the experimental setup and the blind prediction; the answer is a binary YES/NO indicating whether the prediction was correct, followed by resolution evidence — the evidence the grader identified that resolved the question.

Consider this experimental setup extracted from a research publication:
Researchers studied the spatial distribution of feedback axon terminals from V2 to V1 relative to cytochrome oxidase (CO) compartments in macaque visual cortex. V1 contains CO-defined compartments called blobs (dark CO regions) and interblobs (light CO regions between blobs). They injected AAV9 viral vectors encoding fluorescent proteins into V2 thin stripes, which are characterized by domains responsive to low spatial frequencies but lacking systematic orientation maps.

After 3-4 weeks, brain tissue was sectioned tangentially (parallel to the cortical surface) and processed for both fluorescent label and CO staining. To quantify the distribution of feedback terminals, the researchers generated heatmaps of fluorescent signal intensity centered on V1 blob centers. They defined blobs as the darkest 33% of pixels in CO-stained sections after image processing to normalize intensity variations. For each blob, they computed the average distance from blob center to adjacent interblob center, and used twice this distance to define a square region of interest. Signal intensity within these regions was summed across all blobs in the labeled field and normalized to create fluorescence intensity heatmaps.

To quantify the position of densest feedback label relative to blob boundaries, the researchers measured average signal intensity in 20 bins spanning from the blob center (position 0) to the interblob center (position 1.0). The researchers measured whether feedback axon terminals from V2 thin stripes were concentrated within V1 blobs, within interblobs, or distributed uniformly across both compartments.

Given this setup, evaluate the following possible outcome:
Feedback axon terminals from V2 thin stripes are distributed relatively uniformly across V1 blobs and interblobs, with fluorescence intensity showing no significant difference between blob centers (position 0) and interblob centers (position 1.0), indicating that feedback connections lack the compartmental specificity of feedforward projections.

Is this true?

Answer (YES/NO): NO